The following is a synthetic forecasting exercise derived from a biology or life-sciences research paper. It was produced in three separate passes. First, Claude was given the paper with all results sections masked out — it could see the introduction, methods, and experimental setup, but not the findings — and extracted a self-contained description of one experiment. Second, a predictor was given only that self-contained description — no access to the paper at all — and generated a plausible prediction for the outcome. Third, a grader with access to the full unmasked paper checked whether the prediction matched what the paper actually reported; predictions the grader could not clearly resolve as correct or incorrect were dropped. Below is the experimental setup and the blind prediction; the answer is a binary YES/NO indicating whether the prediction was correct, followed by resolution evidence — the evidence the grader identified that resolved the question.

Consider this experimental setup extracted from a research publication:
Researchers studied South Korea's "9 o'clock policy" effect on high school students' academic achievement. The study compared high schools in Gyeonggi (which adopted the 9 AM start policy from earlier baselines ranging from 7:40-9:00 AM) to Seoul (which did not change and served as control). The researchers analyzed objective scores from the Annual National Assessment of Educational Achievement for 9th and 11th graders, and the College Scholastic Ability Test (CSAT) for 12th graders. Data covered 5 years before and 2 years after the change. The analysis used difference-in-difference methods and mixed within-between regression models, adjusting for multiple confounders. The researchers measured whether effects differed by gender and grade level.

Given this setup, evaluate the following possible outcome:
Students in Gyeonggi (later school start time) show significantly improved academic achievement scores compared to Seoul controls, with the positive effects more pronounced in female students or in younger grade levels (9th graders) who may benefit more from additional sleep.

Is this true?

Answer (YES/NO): NO